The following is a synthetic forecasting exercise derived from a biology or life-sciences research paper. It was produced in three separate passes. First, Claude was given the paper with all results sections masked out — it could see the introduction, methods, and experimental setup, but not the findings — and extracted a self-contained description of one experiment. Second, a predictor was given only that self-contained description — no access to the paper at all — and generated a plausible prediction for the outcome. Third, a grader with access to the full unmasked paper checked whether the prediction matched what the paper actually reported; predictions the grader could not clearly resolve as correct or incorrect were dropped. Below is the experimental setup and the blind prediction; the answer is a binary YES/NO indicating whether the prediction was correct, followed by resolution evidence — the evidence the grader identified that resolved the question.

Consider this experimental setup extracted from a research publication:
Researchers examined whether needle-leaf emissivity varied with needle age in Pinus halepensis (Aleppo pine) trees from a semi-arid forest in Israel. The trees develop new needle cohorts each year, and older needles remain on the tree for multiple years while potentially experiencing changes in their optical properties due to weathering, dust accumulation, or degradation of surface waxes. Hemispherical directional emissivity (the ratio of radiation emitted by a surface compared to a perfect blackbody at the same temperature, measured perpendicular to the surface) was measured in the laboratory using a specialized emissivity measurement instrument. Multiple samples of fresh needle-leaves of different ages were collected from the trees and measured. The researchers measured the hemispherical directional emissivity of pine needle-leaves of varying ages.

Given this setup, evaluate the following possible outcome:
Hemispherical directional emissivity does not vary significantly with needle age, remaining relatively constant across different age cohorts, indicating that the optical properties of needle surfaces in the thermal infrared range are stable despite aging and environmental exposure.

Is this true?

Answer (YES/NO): YES